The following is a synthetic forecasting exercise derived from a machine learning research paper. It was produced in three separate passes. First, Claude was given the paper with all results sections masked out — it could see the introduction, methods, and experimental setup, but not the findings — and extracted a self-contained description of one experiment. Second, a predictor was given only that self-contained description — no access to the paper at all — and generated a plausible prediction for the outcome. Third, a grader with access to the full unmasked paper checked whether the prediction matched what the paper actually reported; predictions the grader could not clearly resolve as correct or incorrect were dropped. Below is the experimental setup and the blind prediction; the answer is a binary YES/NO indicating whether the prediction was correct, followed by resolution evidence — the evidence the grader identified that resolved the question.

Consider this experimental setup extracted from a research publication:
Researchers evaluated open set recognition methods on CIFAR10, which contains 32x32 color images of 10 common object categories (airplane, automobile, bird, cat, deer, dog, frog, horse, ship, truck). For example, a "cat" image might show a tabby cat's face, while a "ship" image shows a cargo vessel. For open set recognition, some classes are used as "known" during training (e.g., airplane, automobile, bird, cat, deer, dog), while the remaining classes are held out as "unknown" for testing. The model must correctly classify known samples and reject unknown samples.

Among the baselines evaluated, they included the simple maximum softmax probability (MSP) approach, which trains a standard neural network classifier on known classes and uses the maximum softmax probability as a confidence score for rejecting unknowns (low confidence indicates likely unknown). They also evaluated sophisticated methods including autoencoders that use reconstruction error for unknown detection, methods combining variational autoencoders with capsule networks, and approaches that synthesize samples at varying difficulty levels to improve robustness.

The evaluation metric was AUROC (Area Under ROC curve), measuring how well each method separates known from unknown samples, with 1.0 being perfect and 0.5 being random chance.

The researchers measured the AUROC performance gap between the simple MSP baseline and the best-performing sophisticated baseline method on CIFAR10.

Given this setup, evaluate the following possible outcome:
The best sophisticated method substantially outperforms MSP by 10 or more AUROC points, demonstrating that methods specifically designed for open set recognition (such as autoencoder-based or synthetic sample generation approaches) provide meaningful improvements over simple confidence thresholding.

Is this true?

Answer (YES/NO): YES